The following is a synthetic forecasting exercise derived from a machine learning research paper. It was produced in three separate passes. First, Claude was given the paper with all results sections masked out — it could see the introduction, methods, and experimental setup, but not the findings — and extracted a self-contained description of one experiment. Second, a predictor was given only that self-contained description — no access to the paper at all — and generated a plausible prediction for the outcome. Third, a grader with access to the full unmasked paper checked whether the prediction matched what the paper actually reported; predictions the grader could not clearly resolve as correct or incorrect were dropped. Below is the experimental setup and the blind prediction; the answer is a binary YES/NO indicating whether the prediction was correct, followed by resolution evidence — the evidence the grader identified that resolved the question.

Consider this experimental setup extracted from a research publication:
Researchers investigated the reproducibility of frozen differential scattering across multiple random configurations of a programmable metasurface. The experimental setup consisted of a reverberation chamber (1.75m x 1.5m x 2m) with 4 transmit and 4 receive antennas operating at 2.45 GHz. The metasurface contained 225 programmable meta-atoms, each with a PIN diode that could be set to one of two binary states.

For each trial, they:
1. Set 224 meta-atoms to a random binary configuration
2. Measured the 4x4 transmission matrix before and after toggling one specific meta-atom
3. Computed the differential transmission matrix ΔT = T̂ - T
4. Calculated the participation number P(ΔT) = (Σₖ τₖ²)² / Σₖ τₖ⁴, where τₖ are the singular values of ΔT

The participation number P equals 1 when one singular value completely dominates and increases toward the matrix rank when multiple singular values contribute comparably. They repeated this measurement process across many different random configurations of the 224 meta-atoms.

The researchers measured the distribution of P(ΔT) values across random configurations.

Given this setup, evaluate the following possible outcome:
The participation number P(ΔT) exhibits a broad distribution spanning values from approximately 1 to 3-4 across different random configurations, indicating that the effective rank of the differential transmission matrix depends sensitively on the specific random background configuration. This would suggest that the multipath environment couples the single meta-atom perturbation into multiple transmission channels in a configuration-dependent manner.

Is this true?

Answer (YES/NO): NO